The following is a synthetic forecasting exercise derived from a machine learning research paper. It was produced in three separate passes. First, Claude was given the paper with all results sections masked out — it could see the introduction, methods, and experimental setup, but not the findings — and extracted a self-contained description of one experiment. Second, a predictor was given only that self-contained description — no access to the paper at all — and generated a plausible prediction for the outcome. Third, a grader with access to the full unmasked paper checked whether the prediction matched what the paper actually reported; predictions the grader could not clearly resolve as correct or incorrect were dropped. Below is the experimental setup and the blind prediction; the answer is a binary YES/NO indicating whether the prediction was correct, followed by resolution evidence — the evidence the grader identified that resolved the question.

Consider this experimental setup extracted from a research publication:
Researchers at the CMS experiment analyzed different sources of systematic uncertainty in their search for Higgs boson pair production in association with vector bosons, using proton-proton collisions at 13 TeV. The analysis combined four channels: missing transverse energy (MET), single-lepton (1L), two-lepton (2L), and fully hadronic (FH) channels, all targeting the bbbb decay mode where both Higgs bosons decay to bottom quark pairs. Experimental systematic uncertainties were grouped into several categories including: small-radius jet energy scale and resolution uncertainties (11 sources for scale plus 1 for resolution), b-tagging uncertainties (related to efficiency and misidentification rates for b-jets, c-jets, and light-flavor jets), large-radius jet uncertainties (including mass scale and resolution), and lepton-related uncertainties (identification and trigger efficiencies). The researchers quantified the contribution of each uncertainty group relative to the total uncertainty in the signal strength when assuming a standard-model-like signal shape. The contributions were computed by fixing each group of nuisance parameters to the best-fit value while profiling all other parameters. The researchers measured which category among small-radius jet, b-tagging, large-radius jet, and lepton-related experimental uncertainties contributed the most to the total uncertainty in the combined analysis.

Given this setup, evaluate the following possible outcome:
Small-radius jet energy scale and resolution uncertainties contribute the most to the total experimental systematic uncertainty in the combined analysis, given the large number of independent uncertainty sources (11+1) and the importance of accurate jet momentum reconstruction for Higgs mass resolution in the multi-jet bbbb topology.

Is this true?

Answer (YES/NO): NO